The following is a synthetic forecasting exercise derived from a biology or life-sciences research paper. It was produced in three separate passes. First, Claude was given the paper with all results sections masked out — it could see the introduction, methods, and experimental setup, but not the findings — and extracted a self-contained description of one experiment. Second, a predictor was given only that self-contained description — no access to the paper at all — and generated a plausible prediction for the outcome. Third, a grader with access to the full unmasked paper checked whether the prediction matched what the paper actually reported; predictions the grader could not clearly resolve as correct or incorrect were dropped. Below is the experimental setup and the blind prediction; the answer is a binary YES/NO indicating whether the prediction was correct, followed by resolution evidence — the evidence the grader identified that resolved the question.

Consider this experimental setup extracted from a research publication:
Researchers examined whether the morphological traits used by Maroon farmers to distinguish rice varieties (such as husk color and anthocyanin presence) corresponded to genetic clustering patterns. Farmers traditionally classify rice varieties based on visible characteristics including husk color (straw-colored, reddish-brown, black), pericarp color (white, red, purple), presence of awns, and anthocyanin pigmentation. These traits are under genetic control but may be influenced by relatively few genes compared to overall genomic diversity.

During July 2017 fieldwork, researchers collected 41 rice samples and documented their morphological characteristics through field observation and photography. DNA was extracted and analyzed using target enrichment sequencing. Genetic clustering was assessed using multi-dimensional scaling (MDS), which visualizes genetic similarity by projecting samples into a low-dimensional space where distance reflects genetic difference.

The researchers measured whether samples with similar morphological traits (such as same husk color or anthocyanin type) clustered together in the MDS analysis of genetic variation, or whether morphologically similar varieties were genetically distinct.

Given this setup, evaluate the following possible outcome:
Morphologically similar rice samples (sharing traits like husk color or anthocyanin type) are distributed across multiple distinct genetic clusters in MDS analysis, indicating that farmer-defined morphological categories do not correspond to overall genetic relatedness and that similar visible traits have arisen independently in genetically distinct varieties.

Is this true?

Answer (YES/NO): YES